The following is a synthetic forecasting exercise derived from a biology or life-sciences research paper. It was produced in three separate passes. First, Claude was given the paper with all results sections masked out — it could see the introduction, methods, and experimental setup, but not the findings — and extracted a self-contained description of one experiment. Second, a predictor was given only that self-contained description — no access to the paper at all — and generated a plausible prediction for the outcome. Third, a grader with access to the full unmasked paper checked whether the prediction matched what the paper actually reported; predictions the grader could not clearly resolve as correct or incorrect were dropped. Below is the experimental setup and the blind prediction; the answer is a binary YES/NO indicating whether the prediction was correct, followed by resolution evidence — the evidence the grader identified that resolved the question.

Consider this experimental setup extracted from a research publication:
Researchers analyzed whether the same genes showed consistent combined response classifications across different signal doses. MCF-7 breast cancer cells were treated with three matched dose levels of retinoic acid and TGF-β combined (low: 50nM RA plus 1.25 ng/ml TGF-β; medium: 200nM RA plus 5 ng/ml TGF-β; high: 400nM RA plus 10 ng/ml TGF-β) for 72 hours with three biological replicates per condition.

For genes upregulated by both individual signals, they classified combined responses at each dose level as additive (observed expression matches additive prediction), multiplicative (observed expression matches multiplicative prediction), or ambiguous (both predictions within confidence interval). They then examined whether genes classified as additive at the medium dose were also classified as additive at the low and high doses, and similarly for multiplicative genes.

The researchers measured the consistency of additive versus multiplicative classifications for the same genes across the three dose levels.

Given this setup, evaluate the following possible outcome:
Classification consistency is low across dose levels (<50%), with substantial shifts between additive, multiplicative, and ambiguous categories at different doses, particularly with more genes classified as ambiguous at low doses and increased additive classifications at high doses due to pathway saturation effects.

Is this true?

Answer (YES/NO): NO